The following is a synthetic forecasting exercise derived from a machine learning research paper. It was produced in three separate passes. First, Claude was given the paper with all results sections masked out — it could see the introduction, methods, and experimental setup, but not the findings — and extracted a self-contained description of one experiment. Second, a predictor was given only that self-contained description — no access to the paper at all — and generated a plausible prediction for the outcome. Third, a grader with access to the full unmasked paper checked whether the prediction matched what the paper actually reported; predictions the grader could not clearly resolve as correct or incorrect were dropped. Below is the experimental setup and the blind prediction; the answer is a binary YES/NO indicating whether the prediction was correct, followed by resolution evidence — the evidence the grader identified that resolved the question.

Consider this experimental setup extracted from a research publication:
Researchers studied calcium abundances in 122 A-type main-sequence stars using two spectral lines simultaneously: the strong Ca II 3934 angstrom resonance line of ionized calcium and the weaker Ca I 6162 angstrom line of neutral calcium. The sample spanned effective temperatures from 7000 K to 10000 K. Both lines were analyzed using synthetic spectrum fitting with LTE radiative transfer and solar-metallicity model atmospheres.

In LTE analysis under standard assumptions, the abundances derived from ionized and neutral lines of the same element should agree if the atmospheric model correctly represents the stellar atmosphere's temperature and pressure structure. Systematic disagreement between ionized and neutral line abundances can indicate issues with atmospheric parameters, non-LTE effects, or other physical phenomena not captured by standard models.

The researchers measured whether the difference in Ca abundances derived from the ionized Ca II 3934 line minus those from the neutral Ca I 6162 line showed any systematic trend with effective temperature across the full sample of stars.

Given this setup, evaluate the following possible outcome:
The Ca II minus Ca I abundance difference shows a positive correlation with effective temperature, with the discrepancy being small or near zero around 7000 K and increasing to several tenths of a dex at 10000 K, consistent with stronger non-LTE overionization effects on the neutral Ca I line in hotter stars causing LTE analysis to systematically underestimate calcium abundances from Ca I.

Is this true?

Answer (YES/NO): NO